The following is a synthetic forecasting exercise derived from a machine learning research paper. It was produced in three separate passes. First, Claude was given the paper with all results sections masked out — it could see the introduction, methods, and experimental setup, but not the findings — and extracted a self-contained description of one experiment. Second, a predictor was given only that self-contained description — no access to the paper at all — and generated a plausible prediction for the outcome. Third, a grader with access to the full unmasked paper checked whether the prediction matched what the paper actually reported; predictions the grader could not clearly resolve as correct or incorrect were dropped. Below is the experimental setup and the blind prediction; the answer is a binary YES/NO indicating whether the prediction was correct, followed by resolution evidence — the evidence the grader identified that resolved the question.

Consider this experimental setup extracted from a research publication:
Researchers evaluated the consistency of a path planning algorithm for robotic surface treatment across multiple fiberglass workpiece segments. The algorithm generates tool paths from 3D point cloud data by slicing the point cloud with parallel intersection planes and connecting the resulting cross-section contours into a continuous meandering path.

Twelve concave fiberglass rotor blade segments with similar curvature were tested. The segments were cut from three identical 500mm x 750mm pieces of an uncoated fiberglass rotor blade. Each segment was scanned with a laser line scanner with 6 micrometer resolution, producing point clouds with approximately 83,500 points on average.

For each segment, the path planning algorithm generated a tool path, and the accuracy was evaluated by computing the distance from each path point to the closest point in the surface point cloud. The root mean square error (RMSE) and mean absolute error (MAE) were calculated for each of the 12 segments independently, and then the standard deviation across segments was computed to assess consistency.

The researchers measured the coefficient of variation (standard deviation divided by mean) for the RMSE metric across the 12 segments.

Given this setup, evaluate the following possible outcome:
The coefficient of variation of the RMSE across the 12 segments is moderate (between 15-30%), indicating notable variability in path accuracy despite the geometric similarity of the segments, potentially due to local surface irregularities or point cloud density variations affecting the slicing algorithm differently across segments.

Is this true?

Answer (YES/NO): NO